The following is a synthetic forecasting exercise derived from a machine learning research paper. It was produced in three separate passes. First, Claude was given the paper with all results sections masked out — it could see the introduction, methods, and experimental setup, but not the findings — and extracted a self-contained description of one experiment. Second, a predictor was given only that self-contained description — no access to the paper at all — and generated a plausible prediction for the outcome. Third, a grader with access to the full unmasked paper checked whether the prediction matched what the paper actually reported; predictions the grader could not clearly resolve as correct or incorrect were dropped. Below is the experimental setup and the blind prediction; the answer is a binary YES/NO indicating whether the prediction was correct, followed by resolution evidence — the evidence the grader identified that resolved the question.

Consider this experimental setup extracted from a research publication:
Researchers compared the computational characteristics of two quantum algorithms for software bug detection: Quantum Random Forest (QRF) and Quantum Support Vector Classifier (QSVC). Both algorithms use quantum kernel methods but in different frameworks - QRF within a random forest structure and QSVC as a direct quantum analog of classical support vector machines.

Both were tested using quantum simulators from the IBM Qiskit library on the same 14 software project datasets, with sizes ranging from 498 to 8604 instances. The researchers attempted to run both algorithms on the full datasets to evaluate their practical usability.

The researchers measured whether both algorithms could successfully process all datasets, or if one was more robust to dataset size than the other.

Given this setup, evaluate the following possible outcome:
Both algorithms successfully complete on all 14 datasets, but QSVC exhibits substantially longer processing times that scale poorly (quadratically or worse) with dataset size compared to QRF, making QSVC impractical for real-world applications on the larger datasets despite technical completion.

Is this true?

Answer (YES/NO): NO